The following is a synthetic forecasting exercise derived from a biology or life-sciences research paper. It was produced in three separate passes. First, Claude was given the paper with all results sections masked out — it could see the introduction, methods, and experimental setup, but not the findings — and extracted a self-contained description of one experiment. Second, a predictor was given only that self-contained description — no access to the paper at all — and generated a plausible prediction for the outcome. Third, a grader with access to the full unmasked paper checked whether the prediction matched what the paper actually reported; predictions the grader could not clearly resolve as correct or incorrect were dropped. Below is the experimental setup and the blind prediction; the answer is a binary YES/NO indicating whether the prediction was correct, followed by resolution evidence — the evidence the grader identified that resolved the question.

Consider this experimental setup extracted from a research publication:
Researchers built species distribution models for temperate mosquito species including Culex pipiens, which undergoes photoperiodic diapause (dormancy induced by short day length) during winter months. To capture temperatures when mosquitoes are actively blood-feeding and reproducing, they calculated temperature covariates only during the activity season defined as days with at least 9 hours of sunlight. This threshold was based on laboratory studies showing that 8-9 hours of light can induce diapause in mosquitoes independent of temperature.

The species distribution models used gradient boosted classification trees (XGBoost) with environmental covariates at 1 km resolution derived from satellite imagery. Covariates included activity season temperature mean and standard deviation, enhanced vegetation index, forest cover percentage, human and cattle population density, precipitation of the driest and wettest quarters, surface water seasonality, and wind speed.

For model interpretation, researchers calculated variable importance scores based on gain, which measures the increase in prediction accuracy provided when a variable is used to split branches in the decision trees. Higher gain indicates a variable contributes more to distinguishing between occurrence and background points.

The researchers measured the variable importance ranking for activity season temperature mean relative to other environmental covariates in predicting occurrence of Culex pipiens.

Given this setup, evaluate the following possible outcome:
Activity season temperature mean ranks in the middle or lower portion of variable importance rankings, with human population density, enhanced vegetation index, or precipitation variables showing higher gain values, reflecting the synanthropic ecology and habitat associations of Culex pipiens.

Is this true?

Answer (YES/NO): NO